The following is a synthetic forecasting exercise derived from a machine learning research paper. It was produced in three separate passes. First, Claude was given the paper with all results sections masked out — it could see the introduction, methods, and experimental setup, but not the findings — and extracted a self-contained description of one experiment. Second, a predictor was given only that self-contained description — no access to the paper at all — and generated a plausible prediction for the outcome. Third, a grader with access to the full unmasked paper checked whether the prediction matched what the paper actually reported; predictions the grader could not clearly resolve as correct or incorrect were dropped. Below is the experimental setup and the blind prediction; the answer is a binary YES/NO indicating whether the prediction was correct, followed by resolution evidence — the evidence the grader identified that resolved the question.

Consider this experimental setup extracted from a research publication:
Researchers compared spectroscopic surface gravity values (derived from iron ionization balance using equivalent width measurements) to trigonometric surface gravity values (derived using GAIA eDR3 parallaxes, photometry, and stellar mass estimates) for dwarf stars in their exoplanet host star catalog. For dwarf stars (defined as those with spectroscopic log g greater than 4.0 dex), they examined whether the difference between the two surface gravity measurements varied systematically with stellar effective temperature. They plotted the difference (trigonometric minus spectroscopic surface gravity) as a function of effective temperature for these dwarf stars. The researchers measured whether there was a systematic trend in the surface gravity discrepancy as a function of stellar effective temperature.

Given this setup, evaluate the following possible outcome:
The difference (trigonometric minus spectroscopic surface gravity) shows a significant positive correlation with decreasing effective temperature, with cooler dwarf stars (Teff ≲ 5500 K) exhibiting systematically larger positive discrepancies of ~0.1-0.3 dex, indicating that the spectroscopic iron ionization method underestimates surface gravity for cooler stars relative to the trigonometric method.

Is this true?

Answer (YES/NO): YES